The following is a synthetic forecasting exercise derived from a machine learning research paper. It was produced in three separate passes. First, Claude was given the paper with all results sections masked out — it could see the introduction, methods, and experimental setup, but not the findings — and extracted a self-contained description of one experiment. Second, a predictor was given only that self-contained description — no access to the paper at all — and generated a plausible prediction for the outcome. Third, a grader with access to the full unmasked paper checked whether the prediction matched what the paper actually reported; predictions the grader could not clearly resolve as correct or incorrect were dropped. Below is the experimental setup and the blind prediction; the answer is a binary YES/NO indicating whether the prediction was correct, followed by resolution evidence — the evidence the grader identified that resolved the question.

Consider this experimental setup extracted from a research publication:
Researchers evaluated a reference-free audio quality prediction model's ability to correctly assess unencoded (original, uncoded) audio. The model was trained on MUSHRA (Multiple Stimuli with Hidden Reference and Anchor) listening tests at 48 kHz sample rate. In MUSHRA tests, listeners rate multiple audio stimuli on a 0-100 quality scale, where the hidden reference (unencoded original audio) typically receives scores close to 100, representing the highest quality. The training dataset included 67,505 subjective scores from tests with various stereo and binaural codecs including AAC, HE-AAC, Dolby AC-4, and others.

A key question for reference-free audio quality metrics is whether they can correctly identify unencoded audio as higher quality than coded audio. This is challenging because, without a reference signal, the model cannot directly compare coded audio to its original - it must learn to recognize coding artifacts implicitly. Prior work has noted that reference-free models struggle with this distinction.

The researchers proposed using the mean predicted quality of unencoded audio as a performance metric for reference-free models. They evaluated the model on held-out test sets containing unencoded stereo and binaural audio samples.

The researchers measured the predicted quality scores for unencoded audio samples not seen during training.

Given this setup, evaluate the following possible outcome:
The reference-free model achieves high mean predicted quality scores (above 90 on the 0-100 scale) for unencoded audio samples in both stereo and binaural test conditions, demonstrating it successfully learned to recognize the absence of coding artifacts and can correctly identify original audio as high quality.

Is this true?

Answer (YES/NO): NO